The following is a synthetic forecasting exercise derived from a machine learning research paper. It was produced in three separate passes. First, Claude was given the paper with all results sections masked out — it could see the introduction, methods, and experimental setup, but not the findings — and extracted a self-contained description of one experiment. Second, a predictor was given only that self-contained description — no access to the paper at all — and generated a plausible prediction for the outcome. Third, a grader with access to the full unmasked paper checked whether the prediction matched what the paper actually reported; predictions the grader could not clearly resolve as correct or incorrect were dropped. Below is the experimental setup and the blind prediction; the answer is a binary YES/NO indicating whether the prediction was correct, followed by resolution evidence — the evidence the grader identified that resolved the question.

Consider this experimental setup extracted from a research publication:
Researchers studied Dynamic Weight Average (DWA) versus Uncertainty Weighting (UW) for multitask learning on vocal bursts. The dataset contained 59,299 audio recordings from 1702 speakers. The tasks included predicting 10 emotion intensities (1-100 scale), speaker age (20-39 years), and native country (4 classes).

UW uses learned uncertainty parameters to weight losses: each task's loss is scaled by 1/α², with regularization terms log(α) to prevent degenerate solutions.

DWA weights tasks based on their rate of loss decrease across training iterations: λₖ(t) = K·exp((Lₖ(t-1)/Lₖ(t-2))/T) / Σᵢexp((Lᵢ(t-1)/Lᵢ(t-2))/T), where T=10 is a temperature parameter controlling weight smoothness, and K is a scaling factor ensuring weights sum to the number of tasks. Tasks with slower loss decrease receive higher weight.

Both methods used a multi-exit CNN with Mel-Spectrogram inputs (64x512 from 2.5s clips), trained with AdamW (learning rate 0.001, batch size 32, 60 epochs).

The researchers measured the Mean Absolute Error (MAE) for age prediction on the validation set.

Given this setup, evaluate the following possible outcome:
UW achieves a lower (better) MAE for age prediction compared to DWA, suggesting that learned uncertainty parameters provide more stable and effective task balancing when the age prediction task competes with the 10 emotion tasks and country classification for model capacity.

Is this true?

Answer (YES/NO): NO